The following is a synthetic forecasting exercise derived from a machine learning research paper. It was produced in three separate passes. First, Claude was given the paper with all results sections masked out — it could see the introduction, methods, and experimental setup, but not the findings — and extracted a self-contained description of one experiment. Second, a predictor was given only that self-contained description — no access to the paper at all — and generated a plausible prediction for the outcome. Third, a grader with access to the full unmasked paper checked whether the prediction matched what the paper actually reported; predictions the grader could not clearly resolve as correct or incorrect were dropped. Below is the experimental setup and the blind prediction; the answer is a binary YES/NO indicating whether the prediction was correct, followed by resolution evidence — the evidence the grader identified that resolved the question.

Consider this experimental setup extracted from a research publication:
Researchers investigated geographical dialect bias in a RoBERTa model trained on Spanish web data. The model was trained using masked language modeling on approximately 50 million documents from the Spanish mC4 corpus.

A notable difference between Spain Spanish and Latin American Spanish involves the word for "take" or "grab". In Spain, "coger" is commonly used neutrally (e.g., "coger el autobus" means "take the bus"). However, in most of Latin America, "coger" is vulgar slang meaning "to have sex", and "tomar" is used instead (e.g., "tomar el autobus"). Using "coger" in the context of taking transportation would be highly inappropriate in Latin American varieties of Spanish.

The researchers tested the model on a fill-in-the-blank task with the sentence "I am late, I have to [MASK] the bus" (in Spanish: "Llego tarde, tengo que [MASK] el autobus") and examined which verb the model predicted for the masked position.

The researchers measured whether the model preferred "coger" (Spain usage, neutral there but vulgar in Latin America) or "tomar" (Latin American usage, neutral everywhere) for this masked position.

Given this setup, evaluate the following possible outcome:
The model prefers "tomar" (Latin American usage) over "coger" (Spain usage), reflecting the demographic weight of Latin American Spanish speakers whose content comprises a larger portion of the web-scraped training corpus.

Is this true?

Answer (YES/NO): NO